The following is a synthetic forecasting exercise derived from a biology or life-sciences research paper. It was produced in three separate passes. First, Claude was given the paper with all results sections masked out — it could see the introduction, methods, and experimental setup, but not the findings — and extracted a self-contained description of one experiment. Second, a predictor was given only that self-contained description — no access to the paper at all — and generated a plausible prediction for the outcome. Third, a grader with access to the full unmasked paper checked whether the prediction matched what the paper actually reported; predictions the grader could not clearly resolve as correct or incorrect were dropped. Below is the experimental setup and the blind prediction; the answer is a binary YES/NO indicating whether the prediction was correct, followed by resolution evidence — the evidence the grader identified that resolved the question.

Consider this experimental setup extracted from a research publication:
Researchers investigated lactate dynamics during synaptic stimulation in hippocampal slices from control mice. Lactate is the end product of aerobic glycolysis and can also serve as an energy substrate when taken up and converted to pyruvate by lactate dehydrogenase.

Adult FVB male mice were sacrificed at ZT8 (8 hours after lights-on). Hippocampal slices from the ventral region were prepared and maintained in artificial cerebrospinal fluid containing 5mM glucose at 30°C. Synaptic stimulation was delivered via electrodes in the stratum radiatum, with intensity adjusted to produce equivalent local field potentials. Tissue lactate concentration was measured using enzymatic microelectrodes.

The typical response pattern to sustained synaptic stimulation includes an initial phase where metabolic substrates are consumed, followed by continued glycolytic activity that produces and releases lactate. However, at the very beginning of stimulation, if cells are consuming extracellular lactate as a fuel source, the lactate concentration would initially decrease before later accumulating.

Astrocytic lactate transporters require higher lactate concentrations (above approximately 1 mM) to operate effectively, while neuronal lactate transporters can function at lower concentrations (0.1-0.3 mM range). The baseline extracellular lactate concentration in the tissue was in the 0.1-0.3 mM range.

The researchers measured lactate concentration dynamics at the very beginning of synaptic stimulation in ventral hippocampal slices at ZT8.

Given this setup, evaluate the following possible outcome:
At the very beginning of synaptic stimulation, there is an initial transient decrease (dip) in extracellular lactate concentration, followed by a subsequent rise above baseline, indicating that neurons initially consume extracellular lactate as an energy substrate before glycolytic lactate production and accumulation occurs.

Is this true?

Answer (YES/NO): YES